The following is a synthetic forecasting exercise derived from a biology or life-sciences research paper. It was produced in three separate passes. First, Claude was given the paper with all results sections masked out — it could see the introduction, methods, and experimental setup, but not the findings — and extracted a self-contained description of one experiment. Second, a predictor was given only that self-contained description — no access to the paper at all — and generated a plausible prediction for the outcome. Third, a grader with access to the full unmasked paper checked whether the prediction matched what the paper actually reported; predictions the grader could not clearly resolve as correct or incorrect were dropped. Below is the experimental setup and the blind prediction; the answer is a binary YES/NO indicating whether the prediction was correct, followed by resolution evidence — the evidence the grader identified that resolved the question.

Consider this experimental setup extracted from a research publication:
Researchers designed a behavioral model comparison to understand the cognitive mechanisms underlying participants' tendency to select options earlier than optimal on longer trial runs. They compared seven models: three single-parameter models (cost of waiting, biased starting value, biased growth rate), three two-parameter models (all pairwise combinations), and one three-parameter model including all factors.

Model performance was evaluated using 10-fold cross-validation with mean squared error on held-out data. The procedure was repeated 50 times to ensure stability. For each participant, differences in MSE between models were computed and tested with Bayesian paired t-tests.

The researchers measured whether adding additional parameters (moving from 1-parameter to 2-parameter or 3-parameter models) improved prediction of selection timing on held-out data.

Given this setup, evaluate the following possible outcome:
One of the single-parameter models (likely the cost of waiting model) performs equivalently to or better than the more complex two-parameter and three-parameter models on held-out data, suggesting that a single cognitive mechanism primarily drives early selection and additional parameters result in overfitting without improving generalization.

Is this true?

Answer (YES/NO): YES